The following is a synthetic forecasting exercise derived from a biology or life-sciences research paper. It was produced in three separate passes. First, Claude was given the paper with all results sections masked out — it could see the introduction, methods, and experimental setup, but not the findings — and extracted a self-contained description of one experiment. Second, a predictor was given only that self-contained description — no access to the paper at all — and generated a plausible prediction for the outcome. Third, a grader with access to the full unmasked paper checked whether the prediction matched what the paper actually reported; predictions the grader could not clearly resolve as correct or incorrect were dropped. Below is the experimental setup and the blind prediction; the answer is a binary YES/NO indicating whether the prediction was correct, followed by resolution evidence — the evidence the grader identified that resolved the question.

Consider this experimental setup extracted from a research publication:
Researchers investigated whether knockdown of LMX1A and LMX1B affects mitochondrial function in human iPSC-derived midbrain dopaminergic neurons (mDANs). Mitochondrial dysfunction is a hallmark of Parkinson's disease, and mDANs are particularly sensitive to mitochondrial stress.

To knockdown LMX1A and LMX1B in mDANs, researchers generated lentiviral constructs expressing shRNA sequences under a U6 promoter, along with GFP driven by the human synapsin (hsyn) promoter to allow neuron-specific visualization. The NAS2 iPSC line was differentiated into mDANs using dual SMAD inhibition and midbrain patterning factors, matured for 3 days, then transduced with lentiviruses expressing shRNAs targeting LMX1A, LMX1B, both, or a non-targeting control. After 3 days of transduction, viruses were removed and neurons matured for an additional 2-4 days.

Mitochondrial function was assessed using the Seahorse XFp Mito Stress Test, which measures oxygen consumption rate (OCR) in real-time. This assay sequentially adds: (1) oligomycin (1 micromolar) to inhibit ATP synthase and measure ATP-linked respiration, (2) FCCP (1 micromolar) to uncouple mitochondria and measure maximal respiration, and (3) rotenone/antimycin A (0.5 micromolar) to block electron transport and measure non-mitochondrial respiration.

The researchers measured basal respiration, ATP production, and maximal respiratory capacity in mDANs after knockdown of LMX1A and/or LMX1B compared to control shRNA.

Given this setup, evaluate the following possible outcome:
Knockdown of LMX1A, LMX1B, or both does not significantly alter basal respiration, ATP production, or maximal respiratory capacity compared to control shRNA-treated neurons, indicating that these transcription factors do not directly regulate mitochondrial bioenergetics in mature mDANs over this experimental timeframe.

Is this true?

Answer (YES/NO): NO